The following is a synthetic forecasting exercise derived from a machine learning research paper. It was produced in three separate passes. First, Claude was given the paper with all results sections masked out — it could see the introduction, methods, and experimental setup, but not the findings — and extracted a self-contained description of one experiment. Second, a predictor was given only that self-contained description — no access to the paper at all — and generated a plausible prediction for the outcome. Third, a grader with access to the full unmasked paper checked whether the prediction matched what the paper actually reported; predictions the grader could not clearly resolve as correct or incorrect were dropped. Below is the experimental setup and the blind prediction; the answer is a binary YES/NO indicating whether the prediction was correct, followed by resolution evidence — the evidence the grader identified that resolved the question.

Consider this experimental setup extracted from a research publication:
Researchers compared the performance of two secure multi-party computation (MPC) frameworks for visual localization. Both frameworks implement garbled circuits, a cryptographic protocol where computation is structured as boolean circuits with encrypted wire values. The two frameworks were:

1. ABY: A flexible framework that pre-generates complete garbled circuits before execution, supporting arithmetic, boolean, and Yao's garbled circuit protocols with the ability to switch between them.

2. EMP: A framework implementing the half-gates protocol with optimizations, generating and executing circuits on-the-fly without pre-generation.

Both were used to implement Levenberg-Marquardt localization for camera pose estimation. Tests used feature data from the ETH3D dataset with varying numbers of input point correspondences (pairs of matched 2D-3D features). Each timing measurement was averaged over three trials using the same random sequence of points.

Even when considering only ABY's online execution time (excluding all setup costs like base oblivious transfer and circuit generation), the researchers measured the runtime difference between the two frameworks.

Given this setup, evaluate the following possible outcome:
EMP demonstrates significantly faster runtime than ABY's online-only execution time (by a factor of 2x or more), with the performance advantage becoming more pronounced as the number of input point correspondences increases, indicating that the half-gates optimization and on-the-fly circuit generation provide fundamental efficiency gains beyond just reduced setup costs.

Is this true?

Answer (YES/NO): NO